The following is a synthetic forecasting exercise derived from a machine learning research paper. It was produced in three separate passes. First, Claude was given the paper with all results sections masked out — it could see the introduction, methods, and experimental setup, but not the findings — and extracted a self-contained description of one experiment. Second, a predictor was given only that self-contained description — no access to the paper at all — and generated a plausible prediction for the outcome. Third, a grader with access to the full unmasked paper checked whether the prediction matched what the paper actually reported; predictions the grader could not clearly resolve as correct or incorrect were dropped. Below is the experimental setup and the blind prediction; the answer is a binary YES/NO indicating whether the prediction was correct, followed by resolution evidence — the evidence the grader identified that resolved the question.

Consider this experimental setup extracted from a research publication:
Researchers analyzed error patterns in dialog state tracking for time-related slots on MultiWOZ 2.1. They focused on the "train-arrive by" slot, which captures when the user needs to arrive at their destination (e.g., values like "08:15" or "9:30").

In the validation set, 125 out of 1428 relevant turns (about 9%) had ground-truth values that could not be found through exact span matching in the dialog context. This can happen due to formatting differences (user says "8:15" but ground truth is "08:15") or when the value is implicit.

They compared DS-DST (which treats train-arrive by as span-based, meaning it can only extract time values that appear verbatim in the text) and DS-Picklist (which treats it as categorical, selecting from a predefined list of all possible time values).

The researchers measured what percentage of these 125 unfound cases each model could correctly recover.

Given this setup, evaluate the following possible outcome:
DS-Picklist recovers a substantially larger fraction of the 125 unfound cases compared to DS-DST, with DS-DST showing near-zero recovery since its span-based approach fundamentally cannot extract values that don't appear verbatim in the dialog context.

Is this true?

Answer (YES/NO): NO